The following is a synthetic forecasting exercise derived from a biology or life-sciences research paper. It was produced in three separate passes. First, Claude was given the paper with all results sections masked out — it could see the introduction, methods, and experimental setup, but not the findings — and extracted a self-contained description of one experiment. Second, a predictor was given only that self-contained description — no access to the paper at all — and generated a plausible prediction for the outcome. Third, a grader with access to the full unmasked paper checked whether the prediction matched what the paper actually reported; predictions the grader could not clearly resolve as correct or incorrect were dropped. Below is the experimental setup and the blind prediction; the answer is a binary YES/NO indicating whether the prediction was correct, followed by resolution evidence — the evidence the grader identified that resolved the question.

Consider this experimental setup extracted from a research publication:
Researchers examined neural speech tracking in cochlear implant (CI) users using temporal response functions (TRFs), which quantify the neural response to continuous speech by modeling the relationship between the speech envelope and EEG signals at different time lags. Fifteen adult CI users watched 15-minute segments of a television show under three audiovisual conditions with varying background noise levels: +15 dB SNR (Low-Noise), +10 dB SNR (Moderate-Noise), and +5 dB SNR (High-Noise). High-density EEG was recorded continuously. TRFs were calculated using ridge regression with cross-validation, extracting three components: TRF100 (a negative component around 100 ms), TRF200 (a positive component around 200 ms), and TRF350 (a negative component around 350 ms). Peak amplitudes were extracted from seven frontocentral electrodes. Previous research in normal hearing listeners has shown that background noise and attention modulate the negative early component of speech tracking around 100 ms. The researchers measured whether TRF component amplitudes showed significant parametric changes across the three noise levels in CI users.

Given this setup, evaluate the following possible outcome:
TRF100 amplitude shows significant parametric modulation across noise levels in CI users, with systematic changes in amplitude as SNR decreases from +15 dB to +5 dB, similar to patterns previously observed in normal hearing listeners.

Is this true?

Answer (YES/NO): NO